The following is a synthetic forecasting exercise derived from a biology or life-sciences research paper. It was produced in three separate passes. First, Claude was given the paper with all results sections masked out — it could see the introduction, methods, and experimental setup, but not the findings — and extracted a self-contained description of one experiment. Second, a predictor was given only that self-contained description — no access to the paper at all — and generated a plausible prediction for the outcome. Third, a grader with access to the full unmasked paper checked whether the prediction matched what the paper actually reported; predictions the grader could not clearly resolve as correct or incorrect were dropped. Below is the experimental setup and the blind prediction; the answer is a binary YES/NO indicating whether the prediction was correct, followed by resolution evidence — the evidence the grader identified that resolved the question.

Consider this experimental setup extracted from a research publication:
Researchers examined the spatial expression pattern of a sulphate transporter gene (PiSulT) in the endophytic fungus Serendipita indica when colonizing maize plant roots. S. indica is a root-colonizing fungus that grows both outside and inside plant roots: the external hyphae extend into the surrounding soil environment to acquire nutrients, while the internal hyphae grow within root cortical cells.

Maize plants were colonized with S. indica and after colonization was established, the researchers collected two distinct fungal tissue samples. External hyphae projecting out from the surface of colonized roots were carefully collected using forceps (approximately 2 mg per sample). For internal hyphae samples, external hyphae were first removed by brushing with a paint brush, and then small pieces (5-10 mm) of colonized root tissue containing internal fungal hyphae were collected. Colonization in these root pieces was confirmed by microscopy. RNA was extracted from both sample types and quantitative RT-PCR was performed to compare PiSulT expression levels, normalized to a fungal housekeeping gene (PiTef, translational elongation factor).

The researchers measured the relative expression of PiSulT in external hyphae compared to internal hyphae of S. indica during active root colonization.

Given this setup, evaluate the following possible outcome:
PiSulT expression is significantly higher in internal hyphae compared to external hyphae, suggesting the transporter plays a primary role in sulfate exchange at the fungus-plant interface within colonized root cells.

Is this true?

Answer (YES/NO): NO